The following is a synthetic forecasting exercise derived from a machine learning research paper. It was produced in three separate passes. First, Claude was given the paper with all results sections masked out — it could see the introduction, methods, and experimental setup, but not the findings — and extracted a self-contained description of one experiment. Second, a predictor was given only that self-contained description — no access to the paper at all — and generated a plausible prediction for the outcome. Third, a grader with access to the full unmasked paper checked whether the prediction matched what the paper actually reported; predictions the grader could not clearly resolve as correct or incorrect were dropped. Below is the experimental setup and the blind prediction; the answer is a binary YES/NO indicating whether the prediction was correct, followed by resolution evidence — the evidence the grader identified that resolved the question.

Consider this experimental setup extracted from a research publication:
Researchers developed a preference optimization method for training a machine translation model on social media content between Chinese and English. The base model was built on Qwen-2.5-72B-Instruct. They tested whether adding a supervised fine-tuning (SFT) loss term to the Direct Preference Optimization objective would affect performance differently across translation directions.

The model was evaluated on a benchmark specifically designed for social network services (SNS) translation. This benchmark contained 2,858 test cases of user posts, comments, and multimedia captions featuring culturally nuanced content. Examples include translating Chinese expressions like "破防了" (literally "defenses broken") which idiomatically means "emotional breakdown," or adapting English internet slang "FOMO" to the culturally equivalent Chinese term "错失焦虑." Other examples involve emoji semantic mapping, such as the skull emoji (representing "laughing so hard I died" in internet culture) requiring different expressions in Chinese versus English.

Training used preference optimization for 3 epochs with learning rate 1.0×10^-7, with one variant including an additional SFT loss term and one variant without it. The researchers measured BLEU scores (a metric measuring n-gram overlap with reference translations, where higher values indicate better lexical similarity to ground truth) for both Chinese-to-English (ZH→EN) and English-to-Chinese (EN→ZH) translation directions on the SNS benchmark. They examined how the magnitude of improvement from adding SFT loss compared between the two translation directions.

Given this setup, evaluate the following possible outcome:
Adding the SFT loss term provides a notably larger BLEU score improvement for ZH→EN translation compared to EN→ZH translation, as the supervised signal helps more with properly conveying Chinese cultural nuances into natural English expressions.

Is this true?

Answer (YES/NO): YES